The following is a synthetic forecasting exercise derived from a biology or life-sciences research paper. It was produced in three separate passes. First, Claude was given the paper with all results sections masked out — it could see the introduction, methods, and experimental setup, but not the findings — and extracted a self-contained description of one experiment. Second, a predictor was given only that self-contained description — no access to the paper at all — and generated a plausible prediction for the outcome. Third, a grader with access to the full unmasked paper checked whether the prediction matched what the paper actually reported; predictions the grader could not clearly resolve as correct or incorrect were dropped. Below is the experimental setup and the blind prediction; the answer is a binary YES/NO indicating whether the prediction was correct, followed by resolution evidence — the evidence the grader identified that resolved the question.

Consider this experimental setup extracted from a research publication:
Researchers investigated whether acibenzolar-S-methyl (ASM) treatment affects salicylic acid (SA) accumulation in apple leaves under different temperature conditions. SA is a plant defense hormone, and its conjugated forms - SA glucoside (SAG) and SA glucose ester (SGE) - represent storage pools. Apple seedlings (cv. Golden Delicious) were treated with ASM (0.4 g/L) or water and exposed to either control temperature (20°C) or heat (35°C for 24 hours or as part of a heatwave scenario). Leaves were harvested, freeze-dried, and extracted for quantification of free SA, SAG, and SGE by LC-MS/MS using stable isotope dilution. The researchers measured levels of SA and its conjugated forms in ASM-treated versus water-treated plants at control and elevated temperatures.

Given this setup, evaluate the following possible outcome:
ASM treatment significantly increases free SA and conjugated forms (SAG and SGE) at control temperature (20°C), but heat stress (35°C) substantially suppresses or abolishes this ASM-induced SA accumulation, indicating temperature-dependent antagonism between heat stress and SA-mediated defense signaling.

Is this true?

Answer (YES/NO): NO